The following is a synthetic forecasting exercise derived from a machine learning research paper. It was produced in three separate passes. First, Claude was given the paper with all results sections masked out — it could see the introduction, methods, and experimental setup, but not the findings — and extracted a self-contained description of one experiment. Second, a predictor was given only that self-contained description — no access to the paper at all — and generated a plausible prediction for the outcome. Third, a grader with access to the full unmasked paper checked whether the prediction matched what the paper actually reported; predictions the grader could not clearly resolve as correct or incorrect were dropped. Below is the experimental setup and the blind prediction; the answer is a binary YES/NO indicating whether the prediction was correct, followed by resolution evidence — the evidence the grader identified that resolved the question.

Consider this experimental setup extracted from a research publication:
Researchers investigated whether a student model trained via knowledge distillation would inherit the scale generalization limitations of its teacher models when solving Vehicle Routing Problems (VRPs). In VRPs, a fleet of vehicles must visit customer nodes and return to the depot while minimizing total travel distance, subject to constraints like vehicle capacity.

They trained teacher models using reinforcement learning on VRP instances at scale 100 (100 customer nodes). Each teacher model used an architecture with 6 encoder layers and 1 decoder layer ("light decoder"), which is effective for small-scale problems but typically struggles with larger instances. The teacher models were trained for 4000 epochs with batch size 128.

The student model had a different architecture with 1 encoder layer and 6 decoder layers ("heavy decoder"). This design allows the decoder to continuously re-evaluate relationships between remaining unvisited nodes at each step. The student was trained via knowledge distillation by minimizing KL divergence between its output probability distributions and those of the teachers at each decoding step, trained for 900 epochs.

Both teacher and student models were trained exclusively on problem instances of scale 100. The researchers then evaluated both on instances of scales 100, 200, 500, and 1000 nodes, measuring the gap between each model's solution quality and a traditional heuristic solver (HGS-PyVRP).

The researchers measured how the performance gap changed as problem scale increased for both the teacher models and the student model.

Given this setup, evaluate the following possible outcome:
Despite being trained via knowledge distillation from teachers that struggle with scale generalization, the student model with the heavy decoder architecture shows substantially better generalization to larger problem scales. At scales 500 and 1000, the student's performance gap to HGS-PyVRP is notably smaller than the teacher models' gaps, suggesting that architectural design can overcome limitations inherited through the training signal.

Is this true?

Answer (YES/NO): YES